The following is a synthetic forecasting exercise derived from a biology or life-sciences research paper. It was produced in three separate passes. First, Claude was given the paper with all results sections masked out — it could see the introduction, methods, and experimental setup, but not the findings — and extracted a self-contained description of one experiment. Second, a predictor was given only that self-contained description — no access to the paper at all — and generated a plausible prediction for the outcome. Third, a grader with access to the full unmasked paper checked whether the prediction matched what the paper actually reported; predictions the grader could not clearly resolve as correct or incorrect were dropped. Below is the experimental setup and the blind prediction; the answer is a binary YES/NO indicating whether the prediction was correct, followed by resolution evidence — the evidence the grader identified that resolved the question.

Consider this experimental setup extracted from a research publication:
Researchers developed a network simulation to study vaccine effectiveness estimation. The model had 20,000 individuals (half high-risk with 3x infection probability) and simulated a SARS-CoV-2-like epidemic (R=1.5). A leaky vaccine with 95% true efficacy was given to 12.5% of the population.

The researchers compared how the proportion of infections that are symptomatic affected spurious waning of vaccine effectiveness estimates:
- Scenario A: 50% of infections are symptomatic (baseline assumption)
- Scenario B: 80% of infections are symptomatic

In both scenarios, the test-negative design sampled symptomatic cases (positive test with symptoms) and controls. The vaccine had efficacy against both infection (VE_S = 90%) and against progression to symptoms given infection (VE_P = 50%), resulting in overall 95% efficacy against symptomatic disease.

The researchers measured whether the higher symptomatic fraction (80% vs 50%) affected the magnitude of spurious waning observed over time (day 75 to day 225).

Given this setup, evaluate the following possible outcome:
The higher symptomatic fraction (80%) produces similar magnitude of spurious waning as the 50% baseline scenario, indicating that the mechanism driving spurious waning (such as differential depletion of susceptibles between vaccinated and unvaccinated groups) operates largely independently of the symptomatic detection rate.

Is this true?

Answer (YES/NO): NO